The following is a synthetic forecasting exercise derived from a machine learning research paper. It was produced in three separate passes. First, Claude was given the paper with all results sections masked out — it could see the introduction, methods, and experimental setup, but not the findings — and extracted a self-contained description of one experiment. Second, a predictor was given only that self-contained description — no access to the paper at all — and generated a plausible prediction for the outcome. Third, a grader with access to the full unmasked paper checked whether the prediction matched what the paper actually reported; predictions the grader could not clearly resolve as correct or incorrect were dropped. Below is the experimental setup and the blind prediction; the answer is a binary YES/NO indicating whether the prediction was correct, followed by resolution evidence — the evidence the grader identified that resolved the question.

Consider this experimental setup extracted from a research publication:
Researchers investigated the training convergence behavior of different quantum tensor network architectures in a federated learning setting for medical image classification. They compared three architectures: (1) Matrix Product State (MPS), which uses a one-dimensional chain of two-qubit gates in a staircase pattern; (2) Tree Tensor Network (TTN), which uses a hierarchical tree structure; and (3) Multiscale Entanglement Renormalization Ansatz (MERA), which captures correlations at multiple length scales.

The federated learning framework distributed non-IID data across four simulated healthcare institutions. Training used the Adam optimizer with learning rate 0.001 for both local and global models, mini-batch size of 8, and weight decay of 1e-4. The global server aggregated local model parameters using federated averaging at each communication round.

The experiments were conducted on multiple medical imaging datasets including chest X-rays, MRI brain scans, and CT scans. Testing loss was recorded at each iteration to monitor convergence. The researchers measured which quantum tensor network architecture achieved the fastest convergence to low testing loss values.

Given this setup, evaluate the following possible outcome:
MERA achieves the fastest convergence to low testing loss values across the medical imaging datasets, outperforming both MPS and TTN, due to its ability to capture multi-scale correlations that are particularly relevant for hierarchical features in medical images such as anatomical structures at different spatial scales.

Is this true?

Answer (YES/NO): NO